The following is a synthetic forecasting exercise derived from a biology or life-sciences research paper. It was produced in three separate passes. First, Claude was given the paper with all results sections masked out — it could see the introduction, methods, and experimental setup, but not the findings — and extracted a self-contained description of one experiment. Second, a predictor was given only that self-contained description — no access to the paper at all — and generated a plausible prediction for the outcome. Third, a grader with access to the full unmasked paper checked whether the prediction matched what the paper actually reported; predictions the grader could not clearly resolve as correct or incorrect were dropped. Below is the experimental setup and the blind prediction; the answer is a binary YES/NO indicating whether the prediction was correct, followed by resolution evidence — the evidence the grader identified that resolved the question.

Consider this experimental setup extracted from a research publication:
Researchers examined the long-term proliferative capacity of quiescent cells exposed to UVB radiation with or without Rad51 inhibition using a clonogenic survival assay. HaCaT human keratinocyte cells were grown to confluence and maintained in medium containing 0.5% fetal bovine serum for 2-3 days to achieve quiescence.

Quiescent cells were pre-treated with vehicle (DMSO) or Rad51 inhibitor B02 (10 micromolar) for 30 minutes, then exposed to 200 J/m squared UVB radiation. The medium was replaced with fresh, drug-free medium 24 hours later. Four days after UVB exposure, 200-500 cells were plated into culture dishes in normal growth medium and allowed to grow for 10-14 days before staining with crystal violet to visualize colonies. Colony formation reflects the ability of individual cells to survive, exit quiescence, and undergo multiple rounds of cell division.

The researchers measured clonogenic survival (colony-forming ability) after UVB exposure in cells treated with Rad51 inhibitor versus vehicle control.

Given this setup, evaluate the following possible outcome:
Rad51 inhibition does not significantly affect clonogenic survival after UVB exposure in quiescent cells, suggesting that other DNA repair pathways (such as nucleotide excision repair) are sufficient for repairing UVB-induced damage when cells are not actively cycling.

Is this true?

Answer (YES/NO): NO